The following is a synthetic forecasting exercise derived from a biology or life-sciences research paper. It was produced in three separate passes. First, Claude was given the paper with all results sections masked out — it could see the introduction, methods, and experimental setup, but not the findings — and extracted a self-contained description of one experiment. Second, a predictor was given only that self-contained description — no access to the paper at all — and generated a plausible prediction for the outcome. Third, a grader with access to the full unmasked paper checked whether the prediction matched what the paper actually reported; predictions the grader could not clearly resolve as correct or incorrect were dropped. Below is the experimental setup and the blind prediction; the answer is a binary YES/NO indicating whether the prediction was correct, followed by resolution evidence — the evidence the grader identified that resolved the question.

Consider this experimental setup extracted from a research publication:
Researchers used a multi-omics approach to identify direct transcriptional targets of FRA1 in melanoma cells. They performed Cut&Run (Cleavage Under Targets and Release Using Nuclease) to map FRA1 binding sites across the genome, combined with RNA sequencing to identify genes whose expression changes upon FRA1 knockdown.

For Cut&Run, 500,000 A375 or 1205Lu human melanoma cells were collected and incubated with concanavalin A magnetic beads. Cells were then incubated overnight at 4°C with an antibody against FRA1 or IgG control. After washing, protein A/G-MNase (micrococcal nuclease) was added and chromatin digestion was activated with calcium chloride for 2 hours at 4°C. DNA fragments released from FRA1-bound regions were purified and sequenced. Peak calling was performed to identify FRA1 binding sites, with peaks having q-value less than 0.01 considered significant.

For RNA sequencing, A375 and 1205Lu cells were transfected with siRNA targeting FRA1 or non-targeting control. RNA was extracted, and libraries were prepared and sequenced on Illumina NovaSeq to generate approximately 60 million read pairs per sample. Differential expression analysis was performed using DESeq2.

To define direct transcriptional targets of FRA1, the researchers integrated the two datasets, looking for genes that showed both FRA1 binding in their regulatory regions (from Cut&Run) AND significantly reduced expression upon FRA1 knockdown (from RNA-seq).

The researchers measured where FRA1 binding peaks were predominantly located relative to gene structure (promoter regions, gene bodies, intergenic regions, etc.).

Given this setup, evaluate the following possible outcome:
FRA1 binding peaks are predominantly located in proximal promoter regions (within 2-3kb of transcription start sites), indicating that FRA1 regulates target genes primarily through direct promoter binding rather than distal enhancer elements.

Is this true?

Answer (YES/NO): NO